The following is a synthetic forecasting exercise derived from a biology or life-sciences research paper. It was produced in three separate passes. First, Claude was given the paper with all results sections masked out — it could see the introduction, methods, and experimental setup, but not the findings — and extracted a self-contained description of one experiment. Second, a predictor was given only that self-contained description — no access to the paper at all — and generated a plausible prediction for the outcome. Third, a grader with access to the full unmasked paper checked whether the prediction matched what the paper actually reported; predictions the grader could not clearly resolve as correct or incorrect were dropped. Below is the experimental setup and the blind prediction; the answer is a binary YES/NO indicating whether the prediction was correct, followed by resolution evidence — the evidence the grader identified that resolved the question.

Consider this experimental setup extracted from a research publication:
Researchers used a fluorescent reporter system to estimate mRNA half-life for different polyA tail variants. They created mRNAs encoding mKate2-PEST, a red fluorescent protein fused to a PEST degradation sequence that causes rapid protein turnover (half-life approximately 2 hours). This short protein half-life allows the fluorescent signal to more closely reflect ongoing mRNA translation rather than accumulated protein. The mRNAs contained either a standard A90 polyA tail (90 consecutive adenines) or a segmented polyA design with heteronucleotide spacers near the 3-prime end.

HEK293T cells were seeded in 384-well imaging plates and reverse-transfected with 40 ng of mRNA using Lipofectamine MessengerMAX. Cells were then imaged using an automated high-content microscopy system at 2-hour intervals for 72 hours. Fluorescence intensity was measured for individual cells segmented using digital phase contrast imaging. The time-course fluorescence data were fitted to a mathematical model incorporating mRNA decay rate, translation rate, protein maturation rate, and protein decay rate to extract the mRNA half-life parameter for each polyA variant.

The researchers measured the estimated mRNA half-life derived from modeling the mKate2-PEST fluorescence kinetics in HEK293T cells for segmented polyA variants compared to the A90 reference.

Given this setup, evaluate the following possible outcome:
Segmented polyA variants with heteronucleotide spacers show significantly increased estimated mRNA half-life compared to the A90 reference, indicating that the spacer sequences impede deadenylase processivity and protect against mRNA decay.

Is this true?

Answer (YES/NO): NO